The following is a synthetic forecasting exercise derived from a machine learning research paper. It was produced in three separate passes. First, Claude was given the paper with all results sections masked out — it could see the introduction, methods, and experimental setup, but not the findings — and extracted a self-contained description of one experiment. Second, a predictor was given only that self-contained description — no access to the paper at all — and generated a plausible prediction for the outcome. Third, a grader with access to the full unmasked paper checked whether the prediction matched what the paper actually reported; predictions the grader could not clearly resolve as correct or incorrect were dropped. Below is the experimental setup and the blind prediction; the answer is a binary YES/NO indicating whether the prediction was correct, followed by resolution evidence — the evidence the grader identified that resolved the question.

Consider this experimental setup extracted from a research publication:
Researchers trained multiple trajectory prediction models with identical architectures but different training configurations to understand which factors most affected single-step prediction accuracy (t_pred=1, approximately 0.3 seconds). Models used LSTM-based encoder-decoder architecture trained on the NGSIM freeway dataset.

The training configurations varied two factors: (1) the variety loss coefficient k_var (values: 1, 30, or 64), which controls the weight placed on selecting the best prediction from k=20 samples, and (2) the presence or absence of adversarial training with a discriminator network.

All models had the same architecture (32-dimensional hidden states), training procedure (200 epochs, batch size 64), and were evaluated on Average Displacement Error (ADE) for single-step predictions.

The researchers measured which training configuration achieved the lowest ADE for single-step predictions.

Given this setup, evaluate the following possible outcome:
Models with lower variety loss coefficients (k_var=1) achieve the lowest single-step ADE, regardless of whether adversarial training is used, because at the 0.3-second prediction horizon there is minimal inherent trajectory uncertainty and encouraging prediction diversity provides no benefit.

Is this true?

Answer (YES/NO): NO